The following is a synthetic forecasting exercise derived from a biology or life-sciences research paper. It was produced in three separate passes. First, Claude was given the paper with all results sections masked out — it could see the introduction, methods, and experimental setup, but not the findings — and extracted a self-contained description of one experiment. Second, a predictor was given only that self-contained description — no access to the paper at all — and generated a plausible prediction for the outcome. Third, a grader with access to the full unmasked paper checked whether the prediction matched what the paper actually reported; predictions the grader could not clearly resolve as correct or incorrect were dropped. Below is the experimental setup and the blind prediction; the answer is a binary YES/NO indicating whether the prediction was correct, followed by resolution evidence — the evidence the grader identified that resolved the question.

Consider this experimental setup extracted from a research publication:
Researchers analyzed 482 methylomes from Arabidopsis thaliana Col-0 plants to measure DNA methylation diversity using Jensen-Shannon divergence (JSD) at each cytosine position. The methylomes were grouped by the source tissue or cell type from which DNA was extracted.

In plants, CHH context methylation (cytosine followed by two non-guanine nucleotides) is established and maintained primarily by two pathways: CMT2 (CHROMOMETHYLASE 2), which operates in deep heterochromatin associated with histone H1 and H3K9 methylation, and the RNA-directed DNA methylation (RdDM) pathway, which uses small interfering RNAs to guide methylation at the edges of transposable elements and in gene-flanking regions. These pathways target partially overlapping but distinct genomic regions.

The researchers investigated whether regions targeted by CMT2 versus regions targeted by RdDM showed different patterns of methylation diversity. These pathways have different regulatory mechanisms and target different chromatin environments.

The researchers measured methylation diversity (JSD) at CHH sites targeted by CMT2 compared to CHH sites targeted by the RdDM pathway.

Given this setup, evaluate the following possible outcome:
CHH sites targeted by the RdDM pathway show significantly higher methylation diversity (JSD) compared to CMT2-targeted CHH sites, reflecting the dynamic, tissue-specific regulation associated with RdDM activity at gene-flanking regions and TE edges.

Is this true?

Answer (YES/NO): NO